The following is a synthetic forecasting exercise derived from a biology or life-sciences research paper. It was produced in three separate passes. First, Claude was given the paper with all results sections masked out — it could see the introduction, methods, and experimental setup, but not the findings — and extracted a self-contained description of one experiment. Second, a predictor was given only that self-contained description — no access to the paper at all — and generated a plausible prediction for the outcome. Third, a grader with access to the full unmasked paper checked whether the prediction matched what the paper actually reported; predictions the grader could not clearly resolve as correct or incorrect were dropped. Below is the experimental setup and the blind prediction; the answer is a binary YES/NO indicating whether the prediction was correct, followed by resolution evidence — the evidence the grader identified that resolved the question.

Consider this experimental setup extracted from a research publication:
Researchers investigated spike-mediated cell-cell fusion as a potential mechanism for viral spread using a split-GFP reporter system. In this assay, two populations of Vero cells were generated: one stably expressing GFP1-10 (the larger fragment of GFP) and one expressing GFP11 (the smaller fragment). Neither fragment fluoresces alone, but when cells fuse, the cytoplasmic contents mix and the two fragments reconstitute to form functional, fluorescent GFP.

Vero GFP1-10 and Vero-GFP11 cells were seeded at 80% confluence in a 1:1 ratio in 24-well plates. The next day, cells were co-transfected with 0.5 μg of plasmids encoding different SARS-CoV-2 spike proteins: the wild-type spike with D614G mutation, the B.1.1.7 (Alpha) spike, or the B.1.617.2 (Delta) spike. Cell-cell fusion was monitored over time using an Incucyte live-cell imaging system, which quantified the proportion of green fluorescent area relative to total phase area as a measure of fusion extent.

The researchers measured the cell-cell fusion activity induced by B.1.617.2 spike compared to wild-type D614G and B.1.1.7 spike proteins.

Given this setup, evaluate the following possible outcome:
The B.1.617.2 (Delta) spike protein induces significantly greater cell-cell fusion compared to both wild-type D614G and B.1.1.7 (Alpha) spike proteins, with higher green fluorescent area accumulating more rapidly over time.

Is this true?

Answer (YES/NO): NO